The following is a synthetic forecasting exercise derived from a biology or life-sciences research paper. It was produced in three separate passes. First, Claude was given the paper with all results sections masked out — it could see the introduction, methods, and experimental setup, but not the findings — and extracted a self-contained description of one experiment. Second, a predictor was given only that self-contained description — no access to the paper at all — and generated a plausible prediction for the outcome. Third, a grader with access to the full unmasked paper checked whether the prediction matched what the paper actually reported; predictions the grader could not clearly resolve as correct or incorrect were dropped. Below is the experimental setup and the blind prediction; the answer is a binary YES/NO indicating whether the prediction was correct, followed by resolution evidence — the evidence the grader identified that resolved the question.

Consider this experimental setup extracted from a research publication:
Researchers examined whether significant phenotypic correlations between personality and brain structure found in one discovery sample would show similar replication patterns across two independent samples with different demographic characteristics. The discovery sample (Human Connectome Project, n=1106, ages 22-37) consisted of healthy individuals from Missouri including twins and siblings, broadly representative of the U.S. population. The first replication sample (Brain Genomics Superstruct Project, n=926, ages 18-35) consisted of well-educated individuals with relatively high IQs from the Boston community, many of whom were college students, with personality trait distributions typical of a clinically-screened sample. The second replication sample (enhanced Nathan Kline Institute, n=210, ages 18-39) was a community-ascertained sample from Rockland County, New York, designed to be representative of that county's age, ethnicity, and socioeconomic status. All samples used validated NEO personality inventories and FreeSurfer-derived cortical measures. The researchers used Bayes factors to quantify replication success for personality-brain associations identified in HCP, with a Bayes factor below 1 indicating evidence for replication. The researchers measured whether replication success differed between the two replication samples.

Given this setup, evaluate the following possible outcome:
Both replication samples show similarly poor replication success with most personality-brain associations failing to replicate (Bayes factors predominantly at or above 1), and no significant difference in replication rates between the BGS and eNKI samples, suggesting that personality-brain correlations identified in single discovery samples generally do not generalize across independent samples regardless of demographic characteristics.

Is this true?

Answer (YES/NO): NO